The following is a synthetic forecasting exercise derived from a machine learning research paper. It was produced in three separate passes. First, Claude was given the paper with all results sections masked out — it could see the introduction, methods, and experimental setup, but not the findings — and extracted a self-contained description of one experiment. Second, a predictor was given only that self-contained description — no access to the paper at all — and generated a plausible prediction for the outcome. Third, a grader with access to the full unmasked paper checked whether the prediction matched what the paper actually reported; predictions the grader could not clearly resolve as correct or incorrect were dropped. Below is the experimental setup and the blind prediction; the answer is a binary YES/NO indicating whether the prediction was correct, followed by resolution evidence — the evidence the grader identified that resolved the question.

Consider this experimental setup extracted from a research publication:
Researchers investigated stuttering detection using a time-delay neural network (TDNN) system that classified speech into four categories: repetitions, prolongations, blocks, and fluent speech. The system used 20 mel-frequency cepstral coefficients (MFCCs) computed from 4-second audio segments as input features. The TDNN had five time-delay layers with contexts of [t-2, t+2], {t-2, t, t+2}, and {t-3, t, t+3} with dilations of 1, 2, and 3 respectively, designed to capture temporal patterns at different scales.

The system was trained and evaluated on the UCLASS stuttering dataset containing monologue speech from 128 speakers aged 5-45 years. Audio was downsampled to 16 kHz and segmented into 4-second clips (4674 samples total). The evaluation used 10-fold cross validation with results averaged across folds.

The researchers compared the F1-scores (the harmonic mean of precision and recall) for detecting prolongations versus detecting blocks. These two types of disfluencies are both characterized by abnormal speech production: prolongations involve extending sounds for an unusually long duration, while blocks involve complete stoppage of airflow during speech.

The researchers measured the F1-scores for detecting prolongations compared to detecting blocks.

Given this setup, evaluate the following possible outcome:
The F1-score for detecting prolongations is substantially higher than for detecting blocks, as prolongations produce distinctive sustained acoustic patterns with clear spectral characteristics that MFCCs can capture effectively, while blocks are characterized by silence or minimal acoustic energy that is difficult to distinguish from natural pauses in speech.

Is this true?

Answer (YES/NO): NO